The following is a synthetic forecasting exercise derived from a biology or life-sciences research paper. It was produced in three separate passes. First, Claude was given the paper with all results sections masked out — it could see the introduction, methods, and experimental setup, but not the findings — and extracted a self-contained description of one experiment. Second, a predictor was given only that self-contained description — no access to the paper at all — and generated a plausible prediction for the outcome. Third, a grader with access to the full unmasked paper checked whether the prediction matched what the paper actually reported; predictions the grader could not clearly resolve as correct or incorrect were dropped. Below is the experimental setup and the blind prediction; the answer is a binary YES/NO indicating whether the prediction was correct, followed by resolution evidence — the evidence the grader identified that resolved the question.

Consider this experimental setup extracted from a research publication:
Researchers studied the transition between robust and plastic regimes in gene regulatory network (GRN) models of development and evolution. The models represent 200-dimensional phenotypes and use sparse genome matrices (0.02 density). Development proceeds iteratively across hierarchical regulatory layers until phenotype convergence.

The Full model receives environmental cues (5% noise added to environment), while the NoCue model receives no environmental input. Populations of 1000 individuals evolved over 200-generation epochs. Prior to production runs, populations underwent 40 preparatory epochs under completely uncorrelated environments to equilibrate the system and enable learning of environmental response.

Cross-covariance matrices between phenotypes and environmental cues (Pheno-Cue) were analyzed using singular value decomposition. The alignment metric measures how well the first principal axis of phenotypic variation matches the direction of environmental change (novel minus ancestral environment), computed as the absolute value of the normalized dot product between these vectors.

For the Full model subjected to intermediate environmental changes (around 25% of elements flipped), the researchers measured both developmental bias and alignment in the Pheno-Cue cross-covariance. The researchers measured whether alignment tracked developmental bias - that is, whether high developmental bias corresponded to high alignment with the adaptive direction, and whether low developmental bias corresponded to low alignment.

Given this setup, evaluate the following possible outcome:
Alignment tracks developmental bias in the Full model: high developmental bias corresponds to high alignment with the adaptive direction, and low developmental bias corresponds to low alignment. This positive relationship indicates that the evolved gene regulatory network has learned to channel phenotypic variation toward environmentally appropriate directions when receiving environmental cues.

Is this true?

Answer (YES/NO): YES